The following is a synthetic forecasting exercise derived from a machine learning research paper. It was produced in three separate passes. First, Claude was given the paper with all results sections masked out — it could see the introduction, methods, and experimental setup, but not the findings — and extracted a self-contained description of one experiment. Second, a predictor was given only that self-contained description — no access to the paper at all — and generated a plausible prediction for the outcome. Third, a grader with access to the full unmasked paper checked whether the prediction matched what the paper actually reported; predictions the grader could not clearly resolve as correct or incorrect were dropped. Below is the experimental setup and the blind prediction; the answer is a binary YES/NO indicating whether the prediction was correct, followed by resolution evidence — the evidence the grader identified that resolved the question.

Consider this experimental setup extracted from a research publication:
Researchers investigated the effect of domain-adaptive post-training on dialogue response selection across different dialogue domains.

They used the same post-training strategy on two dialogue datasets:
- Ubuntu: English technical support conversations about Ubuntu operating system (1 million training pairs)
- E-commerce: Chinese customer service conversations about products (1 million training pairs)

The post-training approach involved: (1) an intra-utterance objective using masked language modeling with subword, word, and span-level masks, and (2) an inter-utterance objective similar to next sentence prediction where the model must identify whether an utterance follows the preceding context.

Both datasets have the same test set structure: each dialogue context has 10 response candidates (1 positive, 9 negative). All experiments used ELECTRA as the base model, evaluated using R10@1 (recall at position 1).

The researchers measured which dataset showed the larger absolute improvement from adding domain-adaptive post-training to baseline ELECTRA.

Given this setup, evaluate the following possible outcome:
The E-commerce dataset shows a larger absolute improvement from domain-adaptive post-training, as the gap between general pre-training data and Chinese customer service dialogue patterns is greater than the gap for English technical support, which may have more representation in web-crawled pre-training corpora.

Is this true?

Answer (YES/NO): YES